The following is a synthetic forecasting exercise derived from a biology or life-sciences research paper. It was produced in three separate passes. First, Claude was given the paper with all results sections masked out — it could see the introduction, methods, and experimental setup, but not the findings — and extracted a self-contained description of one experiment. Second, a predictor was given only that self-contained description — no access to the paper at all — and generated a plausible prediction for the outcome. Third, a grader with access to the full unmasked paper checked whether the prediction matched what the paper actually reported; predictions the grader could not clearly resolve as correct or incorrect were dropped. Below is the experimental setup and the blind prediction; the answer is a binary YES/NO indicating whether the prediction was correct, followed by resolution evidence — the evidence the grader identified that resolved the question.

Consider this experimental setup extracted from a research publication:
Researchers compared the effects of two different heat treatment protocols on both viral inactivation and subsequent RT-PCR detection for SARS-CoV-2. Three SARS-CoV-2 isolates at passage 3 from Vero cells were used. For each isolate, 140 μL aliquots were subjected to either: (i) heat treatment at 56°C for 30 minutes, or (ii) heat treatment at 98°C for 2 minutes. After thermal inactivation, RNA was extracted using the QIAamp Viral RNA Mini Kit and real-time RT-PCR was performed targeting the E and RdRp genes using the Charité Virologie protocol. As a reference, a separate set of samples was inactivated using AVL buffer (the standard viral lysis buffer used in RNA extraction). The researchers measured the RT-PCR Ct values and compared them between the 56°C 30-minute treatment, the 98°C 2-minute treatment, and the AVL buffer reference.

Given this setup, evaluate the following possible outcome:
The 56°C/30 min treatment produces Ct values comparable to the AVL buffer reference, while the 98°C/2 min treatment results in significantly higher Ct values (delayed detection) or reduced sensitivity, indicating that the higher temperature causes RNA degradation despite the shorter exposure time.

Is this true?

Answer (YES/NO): NO